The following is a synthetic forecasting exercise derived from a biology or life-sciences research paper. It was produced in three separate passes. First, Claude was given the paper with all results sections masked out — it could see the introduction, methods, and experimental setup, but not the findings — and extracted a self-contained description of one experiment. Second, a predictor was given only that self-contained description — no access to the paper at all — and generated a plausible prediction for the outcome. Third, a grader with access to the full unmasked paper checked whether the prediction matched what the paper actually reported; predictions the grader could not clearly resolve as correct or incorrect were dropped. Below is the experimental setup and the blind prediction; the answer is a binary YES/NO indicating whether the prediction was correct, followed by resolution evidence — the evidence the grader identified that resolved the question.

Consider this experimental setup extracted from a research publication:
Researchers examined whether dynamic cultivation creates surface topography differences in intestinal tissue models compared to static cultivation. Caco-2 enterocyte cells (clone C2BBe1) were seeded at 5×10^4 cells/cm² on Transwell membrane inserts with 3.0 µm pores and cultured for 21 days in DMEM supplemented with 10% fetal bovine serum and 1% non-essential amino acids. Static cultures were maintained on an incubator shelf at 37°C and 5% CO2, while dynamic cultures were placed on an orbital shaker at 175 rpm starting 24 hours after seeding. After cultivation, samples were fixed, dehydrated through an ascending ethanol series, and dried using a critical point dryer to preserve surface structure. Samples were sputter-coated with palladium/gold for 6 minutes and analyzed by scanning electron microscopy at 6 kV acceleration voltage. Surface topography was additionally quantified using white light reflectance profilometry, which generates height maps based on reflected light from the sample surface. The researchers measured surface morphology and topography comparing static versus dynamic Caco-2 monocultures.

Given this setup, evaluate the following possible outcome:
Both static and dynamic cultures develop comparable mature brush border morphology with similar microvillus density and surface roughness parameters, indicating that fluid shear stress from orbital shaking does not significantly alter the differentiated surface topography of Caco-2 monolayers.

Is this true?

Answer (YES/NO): NO